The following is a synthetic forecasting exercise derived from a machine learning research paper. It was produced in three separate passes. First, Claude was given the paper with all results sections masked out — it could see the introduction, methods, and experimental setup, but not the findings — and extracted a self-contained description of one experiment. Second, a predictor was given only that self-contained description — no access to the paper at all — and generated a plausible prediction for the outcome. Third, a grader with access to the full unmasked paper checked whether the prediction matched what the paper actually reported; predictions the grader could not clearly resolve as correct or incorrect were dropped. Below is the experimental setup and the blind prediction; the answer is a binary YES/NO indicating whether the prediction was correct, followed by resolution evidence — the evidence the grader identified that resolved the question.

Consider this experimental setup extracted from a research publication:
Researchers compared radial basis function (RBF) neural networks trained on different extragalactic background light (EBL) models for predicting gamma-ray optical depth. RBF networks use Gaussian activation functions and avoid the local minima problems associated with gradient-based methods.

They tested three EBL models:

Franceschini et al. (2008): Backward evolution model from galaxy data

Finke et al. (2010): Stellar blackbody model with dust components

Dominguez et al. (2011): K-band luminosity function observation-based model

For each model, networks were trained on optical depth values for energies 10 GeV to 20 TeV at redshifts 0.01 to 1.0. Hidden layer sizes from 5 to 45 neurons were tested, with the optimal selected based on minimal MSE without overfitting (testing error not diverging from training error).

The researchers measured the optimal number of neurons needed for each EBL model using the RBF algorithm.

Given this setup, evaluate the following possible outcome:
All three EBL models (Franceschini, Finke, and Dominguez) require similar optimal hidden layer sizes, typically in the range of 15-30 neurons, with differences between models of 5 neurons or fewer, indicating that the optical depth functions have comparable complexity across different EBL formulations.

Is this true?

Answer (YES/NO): NO